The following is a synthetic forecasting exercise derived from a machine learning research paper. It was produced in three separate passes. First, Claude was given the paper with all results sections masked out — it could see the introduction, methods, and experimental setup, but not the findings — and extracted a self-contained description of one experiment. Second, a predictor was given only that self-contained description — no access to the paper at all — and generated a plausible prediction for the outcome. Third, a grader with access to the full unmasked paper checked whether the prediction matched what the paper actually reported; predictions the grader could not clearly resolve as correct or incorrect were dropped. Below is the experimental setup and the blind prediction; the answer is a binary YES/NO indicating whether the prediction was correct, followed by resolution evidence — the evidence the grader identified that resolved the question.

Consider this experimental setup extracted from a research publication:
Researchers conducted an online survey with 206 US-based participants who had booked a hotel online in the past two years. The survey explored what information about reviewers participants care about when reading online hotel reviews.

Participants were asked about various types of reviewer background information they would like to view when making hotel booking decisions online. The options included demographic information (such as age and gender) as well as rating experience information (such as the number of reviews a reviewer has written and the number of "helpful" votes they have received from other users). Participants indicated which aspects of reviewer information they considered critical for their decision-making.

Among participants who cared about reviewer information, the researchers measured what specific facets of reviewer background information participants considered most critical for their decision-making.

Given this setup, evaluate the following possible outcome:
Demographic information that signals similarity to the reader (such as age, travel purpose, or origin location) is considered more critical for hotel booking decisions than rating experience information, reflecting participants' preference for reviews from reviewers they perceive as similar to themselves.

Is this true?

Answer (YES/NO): NO